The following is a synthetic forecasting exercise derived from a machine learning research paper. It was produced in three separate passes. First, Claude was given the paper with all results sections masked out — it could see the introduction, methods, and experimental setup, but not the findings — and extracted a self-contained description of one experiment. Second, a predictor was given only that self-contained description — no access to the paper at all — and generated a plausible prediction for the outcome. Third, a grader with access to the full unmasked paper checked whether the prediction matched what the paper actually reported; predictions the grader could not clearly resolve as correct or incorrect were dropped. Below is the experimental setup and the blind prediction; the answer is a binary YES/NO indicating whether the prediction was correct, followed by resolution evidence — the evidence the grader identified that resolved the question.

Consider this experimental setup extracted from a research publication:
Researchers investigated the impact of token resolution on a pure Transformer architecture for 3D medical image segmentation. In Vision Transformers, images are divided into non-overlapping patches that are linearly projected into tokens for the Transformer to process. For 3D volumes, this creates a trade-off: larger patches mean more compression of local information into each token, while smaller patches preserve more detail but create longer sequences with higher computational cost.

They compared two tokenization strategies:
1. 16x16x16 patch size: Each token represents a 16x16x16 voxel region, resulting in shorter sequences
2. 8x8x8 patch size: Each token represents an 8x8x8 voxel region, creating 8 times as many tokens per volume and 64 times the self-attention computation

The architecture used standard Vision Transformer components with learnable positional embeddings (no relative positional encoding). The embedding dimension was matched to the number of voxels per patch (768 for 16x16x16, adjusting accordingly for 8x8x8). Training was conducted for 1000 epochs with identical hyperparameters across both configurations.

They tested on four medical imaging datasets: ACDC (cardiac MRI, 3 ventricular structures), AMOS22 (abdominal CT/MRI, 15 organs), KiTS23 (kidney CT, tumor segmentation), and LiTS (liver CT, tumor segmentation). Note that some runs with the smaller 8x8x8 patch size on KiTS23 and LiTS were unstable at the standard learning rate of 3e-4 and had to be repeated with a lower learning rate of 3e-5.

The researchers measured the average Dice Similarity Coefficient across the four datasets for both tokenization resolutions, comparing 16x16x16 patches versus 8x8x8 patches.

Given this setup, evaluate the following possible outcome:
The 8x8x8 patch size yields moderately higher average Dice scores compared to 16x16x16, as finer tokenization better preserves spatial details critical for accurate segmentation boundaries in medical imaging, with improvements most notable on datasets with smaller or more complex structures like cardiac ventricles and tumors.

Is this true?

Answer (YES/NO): NO